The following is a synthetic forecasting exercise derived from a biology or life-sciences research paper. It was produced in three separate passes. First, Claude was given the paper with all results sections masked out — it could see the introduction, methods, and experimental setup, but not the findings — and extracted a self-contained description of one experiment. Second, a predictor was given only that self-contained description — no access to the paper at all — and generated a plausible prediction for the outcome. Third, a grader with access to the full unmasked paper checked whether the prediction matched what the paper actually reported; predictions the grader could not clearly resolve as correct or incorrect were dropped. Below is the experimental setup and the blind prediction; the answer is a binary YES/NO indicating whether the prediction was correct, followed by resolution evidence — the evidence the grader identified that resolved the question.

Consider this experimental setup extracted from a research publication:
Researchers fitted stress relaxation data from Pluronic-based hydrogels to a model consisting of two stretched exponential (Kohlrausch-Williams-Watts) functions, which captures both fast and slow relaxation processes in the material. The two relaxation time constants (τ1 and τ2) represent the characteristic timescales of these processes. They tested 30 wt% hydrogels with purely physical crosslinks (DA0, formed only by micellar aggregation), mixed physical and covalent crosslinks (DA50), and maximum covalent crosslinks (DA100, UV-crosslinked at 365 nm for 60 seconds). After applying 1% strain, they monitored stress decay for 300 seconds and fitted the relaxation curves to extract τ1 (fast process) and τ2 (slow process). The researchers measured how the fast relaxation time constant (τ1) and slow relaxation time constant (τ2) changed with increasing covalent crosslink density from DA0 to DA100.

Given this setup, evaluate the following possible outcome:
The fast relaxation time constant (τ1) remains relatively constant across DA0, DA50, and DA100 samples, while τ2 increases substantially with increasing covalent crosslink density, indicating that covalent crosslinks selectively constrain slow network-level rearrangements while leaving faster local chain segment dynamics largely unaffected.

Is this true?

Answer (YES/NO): NO